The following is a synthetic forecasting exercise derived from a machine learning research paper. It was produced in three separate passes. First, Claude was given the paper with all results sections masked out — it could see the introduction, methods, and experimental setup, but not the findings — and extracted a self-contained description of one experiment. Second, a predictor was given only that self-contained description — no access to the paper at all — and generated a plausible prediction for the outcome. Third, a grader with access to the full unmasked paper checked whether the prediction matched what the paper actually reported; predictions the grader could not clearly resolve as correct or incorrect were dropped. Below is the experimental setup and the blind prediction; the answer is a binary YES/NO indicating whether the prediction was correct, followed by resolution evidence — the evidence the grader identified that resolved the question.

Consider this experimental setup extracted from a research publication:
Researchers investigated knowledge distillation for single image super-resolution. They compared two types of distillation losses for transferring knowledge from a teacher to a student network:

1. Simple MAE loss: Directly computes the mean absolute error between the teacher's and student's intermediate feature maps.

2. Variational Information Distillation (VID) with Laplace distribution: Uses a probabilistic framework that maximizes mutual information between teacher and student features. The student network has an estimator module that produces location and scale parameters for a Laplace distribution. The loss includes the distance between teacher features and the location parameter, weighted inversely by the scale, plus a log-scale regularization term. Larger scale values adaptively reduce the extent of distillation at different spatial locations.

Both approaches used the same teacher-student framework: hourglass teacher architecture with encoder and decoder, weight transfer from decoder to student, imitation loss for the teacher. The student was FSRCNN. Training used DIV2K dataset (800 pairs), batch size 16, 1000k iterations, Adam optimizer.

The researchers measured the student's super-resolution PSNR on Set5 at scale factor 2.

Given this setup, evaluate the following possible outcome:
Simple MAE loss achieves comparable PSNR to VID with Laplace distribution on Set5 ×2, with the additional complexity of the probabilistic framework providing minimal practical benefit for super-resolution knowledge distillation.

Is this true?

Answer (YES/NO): NO